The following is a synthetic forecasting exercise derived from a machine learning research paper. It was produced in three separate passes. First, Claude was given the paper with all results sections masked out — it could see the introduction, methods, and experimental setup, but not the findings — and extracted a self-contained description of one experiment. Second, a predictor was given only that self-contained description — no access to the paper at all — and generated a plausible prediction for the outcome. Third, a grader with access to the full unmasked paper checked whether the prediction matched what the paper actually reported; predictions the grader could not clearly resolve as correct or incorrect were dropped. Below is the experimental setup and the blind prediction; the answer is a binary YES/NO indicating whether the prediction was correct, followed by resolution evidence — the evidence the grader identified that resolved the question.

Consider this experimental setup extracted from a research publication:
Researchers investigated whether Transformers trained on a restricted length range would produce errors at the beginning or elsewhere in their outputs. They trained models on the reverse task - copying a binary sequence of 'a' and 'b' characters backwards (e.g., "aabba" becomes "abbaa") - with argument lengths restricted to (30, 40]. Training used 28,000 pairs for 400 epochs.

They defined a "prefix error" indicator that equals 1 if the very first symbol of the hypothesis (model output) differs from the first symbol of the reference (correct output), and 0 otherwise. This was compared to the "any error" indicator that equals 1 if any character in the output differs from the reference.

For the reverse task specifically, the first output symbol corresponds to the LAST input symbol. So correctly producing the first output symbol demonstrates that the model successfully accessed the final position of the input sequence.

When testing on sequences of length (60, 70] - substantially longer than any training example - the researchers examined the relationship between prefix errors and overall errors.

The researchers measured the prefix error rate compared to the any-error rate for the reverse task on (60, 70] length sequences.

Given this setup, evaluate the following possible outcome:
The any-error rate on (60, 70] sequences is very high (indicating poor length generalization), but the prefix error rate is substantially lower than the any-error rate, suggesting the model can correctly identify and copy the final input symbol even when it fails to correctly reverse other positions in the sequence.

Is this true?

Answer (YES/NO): NO